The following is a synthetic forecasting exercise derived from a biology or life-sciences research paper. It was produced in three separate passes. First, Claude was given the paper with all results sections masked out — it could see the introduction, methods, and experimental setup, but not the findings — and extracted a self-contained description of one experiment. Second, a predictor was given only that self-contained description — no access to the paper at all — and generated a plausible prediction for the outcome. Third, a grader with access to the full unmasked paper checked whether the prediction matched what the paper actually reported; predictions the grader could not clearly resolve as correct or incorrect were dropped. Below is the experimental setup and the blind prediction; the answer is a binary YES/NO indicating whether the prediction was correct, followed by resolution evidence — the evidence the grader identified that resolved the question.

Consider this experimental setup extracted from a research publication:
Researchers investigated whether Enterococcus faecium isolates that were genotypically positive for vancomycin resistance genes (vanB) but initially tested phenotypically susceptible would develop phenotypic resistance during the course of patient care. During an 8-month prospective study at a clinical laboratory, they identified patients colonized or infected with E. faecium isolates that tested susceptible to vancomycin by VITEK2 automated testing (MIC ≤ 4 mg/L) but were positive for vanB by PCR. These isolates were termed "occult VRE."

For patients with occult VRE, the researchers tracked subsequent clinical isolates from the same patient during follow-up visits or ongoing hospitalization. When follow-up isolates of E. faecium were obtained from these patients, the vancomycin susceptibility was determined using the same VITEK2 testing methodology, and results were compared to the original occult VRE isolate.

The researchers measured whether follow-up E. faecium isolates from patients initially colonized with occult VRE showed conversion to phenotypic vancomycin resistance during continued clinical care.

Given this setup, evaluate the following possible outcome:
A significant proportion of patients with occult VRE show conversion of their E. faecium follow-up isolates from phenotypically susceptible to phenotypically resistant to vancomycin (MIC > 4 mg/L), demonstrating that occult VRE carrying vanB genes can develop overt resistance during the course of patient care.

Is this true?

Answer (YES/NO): YES